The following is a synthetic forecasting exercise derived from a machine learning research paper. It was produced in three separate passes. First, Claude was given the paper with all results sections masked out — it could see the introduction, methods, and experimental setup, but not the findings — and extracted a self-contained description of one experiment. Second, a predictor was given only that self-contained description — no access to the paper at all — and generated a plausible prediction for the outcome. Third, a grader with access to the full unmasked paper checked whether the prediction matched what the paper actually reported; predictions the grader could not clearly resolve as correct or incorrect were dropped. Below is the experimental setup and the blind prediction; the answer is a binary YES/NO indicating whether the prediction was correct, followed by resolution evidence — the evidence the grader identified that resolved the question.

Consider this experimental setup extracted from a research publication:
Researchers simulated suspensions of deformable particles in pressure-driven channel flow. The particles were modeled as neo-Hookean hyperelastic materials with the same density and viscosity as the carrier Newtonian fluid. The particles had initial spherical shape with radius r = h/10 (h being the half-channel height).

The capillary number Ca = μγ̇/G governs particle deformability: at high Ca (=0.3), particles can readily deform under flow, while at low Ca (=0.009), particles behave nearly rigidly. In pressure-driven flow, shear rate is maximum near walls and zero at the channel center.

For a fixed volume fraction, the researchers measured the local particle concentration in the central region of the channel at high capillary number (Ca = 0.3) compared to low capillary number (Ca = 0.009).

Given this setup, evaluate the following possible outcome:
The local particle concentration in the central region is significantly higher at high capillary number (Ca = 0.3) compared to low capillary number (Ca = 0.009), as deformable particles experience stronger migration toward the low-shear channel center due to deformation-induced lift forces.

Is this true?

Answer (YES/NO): YES